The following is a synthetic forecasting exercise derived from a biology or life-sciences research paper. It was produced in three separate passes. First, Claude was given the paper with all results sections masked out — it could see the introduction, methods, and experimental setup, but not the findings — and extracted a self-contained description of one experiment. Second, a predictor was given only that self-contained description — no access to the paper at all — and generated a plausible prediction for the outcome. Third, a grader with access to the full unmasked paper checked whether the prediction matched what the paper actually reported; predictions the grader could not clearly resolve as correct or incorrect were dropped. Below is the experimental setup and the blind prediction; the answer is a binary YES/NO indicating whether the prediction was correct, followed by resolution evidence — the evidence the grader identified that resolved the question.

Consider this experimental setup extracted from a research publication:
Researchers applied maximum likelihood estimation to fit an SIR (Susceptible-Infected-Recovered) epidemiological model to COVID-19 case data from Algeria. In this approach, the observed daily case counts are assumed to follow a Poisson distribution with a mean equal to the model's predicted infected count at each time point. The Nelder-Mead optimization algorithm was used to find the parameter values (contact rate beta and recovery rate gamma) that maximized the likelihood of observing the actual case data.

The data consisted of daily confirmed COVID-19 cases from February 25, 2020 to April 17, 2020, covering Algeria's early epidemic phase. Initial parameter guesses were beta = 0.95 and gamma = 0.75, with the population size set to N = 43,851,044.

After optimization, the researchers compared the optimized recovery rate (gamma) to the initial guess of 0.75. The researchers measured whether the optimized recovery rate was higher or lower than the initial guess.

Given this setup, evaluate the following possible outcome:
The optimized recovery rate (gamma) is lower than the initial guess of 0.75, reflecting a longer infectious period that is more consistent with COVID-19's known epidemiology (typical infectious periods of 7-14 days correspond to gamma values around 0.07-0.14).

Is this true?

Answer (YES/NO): NO